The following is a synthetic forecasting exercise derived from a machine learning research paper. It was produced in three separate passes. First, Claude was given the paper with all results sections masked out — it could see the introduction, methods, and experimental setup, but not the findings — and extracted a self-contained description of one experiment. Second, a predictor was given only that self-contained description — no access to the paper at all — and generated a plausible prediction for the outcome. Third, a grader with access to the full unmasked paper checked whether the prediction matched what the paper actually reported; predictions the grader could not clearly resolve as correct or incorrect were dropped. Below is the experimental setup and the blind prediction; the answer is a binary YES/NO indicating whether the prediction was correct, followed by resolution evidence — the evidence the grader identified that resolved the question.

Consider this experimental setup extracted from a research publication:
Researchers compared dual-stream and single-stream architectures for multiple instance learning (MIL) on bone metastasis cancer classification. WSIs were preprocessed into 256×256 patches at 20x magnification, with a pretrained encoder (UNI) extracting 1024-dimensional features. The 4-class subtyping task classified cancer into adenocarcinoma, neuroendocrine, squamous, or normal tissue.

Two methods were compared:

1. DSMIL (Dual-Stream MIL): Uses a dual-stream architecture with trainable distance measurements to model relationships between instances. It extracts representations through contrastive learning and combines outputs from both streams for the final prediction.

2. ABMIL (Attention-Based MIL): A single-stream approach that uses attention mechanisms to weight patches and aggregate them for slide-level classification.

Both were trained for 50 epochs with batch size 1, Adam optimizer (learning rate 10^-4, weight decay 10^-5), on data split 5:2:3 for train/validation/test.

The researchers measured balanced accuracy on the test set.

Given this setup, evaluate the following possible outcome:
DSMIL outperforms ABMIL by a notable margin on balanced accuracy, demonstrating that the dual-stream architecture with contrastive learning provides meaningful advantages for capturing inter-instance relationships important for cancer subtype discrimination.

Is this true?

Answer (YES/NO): NO